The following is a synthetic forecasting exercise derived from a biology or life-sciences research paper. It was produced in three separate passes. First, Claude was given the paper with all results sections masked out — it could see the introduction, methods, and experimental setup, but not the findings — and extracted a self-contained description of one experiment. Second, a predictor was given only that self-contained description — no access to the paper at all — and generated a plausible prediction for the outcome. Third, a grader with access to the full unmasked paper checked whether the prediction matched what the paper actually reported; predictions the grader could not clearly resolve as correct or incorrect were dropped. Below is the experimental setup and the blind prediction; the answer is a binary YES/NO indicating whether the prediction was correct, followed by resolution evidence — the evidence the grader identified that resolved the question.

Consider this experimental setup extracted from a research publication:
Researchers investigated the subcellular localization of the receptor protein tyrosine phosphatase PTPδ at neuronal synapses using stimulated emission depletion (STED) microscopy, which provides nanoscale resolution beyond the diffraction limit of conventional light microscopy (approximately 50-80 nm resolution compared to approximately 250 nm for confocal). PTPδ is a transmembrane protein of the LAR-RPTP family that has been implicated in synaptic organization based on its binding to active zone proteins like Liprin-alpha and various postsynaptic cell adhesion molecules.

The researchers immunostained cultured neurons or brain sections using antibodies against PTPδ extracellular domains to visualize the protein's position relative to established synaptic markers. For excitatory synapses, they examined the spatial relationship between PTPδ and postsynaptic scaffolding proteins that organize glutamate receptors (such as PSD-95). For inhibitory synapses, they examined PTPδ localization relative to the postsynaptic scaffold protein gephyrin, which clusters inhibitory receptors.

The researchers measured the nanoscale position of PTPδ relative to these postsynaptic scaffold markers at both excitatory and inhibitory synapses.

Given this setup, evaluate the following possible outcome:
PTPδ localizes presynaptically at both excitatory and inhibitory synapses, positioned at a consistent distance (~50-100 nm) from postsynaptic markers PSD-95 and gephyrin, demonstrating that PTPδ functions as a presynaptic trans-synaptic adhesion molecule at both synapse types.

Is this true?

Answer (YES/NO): NO